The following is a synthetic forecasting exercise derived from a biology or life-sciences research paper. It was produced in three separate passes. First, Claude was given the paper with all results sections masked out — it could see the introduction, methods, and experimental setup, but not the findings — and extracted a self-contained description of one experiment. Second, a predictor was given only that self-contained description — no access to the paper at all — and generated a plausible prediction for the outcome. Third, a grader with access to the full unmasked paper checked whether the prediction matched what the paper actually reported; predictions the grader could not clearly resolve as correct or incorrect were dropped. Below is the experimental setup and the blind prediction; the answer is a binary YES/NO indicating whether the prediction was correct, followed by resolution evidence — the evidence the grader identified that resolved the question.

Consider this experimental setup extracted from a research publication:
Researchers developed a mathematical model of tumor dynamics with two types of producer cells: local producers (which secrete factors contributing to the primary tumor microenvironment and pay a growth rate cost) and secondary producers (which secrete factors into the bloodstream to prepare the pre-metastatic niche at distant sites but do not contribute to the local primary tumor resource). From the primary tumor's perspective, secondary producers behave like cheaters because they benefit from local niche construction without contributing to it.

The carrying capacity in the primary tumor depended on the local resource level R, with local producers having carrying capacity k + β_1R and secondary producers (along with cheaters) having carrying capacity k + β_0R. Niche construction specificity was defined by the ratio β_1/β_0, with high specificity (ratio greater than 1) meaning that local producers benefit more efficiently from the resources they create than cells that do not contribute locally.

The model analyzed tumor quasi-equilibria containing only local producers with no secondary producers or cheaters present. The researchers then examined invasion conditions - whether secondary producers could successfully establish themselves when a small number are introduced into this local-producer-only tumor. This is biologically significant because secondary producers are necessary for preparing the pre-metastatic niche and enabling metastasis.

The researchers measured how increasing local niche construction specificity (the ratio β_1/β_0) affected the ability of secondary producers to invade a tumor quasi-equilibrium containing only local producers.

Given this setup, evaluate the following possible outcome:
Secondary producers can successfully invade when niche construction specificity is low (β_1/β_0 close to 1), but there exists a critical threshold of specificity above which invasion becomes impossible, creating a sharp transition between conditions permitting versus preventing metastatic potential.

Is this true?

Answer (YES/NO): YES